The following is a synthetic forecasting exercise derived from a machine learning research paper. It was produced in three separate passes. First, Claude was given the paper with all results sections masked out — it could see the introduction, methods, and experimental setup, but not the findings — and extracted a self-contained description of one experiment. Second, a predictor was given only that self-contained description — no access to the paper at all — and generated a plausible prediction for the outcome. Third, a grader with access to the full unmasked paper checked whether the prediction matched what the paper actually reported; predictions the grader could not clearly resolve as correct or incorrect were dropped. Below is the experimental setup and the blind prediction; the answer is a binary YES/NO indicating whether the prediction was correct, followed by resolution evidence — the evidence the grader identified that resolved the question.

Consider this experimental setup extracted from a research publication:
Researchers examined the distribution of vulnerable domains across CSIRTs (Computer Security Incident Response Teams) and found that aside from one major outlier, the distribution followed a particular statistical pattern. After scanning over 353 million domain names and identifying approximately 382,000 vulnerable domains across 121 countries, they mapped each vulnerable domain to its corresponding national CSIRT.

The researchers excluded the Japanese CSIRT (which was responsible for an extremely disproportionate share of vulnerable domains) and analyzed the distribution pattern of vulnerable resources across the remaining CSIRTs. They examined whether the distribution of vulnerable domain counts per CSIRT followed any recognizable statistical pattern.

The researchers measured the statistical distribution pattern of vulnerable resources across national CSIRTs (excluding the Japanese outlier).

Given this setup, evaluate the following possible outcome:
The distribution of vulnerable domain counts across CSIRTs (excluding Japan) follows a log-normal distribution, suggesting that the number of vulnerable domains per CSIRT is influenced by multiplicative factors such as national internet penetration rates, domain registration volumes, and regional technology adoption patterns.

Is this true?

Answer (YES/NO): YES